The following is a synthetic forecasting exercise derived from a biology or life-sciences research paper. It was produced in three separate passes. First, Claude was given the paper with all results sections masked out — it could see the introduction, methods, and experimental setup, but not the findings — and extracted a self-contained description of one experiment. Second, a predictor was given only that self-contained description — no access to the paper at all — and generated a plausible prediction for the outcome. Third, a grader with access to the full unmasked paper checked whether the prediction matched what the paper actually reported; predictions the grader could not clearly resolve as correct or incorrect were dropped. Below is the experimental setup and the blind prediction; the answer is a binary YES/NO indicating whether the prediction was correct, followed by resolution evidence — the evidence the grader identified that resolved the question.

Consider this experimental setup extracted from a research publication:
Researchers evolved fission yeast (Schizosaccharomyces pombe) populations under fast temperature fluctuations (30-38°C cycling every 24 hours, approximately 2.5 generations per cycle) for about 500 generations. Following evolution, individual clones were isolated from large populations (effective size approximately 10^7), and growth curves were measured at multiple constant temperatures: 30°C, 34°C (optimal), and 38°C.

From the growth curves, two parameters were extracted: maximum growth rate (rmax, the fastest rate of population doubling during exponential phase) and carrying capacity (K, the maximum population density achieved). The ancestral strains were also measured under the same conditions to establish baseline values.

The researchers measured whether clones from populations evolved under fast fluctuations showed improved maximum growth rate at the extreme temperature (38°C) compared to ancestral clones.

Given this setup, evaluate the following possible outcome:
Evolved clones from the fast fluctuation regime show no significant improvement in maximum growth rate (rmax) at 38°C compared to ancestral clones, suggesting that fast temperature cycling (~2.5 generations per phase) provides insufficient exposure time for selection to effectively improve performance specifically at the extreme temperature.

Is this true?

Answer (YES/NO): YES